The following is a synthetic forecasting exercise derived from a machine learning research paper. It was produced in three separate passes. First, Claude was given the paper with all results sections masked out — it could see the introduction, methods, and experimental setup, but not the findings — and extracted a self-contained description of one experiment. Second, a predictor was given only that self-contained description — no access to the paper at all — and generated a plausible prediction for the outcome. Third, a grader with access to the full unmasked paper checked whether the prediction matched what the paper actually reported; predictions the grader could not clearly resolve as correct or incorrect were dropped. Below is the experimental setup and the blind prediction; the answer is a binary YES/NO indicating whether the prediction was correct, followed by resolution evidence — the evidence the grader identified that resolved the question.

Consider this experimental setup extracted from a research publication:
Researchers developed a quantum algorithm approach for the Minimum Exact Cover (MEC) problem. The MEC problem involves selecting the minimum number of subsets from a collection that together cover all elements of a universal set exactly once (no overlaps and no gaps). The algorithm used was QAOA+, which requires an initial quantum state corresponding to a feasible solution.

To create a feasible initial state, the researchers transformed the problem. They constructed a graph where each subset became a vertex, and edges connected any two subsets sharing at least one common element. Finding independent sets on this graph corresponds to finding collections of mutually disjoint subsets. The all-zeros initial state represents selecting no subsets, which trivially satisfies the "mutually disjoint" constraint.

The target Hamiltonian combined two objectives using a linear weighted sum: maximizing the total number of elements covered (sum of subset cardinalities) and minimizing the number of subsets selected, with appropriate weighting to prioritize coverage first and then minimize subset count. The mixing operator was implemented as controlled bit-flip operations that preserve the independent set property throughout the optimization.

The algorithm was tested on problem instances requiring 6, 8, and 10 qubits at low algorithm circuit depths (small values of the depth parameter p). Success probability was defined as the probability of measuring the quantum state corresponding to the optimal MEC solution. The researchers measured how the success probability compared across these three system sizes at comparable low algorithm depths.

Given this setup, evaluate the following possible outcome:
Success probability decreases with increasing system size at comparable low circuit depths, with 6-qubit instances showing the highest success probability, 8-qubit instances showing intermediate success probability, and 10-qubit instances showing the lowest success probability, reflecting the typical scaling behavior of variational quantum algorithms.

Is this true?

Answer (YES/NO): YES